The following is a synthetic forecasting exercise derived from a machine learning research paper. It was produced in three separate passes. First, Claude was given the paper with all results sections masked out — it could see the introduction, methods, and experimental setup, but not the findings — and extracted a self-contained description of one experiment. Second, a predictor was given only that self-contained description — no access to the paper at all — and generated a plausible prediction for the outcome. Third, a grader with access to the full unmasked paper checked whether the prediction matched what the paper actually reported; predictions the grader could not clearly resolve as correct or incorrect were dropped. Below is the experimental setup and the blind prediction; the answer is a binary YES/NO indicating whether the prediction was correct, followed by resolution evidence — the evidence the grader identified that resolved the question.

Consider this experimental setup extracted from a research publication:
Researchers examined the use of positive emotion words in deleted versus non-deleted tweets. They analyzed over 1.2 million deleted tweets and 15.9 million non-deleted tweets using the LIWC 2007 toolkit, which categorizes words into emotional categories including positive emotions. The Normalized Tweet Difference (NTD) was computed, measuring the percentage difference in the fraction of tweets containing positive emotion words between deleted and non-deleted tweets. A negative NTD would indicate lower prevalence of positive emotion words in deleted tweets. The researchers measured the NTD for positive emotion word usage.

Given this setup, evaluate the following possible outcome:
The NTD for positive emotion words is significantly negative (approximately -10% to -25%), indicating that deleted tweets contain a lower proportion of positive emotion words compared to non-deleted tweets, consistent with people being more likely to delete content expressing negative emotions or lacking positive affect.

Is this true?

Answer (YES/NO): YES